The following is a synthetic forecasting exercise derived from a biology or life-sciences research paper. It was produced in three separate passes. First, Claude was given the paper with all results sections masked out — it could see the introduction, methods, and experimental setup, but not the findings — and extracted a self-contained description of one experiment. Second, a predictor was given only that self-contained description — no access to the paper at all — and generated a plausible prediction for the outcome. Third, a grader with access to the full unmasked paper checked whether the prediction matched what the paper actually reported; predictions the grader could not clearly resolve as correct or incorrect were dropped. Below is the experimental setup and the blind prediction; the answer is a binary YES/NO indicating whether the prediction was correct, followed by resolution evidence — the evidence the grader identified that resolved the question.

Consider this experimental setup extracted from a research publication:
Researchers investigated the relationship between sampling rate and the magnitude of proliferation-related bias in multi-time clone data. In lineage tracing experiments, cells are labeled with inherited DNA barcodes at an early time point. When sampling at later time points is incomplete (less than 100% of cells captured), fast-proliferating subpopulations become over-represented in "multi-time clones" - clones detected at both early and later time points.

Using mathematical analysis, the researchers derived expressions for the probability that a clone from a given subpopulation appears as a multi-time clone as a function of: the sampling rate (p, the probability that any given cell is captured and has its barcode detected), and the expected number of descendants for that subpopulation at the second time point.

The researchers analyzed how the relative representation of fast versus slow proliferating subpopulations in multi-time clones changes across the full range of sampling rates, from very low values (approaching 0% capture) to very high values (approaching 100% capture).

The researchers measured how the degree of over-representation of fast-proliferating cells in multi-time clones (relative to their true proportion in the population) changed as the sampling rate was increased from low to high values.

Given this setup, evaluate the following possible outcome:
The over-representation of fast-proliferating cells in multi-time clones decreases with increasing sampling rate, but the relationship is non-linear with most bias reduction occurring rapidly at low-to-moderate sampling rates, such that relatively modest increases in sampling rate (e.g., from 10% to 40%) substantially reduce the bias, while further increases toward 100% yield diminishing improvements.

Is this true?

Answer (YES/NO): YES